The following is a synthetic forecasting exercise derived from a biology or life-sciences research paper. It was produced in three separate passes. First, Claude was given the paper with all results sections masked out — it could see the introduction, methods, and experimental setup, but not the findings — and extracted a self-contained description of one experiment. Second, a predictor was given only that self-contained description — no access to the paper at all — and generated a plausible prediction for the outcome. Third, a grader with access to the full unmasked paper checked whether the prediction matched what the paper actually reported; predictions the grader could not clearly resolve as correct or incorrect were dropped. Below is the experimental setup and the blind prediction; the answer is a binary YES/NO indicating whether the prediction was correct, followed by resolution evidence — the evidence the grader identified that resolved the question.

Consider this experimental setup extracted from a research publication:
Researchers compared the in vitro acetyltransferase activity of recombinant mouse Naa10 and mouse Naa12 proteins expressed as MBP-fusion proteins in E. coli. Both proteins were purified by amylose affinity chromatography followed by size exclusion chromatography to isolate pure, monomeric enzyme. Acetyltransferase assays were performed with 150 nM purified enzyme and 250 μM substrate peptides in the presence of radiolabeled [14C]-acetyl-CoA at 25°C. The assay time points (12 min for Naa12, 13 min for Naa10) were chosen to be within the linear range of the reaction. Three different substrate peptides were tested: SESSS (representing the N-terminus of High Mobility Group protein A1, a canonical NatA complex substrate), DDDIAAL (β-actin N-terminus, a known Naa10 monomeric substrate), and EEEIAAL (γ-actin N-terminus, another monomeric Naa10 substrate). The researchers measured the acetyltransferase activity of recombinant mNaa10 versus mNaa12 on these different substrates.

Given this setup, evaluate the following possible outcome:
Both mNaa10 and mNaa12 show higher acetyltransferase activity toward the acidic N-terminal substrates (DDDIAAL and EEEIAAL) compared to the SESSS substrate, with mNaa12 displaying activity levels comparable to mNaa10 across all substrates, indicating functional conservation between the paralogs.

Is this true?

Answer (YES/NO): YES